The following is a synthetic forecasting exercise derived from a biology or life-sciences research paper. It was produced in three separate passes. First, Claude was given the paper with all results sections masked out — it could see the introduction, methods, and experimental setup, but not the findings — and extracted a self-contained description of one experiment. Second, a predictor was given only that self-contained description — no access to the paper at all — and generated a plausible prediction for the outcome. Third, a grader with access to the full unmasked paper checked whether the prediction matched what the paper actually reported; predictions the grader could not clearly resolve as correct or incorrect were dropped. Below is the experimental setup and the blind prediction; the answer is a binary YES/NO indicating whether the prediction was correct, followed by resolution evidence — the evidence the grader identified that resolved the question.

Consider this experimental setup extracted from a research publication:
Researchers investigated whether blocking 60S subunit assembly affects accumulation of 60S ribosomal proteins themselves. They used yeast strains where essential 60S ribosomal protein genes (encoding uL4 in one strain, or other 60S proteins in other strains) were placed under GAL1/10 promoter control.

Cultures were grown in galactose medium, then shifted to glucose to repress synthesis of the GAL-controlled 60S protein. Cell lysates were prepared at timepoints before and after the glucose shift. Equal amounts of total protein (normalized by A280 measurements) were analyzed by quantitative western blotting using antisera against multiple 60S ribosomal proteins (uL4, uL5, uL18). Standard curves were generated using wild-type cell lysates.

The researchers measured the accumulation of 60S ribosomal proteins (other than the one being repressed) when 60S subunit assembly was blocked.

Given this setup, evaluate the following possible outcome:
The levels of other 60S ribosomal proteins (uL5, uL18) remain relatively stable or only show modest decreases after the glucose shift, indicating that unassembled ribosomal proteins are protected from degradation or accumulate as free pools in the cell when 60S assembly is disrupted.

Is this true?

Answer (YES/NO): NO